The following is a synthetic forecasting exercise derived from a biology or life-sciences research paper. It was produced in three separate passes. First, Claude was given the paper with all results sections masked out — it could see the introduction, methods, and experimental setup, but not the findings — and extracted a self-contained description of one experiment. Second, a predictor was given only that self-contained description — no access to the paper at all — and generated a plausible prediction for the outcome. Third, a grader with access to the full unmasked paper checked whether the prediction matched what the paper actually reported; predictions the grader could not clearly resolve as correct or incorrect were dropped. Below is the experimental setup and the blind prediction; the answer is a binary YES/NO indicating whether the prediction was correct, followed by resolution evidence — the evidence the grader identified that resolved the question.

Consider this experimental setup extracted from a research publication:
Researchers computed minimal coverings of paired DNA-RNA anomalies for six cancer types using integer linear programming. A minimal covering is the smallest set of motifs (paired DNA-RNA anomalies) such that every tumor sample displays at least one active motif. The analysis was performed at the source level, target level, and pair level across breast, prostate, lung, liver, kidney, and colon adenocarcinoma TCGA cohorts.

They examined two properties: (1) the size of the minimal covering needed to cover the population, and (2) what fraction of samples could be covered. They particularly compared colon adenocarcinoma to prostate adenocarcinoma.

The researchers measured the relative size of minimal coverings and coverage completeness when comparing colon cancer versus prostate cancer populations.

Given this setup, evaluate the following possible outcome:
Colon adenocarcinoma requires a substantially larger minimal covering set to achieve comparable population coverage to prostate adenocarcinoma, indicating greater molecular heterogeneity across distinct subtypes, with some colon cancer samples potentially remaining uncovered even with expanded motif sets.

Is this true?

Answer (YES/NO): NO